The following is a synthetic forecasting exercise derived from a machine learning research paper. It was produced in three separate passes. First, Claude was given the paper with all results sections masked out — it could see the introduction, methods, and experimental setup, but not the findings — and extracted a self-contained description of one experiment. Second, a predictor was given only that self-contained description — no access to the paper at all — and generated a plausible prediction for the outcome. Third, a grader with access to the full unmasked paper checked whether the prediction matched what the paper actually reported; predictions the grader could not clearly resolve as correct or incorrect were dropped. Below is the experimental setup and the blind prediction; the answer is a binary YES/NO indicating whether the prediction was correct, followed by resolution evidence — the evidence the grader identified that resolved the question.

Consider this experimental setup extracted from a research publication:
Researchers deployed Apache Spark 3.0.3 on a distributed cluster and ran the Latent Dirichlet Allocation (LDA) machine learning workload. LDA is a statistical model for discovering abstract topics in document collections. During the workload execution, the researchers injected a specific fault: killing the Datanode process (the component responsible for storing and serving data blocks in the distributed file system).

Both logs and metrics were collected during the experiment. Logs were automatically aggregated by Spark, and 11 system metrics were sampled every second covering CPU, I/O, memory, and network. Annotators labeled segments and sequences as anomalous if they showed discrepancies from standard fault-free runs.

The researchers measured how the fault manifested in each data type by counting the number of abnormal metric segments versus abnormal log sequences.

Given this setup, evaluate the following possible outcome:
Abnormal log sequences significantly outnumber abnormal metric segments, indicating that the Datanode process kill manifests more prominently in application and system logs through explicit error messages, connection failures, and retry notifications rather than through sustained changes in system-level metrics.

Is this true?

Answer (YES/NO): NO